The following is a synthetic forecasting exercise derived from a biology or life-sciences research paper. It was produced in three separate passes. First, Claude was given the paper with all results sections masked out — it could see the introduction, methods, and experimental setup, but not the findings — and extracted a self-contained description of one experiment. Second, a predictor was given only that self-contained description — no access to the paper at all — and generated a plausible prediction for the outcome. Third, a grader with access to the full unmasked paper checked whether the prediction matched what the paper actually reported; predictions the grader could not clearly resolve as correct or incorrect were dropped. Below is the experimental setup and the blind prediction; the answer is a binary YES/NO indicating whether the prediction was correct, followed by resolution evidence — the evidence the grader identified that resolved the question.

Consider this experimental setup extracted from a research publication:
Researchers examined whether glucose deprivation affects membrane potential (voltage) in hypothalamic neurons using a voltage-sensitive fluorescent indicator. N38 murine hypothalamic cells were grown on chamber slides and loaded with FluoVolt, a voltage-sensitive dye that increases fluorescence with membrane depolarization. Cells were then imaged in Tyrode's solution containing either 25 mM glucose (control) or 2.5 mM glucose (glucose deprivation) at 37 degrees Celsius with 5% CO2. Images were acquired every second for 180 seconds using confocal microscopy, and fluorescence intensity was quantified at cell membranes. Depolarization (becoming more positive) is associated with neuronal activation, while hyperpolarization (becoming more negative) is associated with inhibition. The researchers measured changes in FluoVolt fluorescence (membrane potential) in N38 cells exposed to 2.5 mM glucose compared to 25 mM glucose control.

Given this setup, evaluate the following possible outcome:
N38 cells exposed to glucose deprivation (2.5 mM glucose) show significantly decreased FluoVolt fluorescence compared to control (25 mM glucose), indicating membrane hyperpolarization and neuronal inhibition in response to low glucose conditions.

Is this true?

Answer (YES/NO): NO